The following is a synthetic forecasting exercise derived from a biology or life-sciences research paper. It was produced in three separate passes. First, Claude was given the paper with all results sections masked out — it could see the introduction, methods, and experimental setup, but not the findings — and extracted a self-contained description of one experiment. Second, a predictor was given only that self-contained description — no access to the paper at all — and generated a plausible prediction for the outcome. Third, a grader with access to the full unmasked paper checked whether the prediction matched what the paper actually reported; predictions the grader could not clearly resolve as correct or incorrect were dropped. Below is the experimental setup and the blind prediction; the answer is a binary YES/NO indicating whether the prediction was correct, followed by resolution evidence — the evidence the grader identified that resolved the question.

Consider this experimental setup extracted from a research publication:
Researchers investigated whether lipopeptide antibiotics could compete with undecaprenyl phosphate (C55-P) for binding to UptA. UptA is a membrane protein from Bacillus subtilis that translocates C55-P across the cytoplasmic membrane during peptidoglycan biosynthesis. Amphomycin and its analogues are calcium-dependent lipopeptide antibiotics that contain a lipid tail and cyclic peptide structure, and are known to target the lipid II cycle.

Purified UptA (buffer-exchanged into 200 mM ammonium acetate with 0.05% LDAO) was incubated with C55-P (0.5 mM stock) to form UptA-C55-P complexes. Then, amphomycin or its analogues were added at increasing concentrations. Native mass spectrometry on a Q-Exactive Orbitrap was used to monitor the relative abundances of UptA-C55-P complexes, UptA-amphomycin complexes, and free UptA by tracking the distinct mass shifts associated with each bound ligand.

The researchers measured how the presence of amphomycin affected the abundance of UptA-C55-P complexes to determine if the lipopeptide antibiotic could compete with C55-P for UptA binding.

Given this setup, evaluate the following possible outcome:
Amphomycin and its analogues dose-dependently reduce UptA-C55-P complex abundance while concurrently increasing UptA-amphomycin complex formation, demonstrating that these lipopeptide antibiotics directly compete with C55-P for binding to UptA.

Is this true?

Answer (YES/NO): YES